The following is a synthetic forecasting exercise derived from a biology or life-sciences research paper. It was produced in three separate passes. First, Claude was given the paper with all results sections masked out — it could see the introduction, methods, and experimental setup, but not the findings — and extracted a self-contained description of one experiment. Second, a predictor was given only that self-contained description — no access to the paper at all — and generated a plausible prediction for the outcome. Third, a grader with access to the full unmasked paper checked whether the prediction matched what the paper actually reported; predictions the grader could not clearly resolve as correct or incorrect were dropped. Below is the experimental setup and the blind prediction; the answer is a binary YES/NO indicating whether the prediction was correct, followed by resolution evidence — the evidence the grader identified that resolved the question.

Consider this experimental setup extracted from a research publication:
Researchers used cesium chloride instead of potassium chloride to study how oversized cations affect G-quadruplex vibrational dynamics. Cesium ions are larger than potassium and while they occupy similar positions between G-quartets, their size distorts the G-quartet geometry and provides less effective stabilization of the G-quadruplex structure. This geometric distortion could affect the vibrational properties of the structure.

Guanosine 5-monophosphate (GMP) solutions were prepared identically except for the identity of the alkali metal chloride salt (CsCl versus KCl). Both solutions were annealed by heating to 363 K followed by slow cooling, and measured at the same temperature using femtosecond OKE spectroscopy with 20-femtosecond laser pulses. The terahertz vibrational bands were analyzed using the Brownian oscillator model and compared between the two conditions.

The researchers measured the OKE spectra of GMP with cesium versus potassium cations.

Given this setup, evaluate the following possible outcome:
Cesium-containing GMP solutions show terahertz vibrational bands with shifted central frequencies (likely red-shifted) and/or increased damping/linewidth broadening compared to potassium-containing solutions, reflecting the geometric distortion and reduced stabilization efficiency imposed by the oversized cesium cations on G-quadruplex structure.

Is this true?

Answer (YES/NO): YES